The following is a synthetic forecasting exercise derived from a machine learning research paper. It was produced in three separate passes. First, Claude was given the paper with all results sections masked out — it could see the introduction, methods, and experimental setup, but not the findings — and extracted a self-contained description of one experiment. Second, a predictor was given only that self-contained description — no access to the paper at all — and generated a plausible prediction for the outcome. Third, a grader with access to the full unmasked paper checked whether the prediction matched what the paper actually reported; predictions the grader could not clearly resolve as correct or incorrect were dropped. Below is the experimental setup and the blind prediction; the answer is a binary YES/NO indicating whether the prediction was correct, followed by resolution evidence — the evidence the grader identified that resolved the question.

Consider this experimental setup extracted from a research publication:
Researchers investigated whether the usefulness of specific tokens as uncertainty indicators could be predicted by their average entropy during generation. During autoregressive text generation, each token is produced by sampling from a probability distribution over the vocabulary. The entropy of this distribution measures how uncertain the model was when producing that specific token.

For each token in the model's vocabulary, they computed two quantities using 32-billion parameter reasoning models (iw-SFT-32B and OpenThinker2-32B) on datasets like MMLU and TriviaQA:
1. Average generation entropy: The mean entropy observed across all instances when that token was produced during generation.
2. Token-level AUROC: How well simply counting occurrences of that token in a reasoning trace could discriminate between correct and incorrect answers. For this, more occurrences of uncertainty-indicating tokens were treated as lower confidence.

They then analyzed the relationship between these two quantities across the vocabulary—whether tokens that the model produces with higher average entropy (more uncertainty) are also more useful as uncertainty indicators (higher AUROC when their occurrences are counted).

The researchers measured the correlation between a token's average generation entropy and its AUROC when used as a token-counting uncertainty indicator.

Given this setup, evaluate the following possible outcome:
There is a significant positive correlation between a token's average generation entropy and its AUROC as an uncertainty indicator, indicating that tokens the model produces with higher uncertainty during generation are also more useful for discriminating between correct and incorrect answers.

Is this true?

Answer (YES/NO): YES